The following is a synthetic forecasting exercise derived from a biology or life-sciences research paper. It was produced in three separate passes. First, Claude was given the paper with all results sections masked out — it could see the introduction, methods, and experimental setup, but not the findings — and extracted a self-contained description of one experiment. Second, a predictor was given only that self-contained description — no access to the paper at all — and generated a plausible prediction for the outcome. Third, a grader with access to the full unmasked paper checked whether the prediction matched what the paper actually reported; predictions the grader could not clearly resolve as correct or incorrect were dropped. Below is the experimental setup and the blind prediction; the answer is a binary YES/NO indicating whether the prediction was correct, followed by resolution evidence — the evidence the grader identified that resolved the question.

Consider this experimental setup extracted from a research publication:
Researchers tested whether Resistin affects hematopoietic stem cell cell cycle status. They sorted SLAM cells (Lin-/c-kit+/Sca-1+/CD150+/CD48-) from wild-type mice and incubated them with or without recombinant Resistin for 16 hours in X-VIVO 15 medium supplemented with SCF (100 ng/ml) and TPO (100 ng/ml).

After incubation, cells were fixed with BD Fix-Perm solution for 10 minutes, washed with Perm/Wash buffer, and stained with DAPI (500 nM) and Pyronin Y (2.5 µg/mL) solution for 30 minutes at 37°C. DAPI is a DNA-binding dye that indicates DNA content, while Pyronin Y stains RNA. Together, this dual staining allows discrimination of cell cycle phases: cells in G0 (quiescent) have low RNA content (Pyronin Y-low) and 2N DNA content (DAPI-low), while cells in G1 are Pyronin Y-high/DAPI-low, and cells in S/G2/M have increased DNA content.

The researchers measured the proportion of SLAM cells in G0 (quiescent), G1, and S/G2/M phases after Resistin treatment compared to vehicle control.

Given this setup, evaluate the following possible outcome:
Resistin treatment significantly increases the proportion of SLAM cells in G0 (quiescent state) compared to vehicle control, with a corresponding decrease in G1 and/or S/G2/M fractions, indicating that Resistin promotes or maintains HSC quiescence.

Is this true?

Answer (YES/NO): NO